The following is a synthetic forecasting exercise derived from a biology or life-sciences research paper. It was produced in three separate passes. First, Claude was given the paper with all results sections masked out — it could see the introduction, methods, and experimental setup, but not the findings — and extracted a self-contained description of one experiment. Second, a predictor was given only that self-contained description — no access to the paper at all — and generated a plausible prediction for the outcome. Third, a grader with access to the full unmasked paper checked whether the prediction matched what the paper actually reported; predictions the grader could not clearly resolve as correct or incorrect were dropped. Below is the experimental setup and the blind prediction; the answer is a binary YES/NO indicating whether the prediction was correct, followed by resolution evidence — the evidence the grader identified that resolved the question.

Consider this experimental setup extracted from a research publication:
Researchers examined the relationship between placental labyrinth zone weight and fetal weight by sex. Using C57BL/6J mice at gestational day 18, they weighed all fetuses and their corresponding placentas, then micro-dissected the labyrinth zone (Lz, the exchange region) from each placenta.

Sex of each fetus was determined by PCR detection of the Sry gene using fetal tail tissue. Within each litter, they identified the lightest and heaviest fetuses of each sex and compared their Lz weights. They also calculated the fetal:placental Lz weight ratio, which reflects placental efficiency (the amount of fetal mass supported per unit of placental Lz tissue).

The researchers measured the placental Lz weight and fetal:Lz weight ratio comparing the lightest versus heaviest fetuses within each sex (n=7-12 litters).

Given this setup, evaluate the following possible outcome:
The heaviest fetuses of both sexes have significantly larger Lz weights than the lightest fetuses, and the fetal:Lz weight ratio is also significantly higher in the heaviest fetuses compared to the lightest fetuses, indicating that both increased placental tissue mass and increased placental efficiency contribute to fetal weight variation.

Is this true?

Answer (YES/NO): NO